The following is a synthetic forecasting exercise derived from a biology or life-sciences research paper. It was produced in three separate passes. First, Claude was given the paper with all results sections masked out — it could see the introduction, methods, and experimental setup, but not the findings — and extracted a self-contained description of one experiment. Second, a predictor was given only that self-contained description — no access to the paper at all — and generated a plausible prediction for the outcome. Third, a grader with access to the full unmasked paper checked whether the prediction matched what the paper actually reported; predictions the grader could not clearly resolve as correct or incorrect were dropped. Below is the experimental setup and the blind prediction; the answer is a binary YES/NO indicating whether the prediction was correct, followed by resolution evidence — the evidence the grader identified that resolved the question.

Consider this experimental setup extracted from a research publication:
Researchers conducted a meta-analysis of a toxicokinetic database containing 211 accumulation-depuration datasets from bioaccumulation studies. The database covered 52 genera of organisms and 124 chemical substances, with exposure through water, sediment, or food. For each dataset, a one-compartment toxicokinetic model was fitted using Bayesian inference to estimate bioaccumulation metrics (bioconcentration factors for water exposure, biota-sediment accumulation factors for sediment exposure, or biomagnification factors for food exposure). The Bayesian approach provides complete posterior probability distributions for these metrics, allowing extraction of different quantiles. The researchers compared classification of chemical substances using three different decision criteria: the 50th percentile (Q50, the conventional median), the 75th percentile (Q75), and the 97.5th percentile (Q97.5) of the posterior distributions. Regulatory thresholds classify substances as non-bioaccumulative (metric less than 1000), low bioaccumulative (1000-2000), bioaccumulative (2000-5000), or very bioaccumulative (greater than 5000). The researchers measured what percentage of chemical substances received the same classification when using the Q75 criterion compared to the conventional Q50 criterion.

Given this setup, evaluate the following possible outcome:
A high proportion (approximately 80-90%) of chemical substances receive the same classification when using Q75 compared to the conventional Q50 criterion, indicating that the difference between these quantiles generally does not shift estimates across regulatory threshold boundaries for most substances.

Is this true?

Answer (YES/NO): YES